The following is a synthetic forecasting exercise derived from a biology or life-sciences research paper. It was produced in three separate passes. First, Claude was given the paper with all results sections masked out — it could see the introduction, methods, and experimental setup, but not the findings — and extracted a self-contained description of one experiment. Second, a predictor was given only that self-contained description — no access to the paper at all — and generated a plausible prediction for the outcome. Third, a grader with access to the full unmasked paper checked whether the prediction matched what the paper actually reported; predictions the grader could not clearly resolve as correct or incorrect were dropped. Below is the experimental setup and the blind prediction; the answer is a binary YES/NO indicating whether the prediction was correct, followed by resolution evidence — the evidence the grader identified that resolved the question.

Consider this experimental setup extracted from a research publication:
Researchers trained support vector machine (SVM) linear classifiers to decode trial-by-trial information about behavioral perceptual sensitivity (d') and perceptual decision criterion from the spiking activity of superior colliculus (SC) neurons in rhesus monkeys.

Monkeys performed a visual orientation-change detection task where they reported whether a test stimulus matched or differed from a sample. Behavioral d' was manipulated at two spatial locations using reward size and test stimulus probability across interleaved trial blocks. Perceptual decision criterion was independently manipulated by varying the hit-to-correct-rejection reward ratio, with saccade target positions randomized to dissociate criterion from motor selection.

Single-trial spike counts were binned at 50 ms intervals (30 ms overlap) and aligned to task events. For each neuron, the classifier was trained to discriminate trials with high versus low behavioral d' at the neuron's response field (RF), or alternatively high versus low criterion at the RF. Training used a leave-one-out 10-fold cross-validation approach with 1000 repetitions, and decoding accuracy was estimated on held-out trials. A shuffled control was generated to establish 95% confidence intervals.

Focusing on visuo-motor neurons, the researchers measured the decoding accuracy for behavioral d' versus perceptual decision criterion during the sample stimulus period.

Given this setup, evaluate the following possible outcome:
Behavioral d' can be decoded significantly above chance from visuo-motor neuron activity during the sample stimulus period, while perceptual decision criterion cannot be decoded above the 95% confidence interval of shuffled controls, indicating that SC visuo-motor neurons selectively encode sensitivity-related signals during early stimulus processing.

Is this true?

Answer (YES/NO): YES